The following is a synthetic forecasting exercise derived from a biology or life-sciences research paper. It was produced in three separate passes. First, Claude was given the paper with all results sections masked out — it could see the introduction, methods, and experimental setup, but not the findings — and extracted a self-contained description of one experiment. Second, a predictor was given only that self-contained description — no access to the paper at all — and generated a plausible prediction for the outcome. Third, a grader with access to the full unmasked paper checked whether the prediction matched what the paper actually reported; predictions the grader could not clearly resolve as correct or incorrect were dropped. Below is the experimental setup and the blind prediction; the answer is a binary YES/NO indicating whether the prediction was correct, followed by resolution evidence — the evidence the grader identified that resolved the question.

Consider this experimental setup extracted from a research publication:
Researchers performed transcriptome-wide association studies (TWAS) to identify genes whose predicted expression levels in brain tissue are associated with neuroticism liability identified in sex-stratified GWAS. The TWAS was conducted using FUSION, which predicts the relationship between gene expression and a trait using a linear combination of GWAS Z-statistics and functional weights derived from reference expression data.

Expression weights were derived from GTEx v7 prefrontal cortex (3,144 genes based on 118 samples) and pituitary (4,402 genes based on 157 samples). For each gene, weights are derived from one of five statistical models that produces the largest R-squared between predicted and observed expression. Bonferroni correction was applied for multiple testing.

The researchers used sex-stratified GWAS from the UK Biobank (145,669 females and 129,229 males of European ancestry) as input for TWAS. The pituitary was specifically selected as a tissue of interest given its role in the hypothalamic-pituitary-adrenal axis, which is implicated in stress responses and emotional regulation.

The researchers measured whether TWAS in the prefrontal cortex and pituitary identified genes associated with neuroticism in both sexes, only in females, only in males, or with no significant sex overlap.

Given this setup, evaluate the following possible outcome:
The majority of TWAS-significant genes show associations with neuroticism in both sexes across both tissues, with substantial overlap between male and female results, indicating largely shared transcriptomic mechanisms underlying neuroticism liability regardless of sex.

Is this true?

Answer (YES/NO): NO